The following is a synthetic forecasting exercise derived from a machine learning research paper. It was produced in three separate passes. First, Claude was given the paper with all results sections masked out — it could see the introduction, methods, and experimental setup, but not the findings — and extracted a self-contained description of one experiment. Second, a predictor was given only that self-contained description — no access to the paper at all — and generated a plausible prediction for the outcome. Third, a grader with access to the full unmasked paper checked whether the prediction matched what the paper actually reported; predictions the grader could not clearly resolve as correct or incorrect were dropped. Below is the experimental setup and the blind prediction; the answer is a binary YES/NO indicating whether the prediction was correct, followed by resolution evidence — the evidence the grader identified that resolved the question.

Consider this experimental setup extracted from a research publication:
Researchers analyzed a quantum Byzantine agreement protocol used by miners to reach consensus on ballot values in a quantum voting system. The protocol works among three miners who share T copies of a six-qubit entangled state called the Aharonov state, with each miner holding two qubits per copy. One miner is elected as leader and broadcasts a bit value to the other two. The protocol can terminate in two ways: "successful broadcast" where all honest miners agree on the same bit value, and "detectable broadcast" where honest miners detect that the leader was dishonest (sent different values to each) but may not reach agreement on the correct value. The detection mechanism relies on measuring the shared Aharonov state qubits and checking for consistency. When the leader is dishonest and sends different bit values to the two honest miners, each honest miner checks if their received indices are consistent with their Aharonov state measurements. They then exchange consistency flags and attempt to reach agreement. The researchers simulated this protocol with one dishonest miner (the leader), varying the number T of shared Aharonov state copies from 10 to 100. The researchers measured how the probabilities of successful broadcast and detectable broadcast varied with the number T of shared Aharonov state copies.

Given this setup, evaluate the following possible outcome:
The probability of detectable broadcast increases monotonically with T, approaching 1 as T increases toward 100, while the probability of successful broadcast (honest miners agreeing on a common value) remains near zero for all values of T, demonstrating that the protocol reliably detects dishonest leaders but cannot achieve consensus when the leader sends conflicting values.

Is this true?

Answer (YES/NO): NO